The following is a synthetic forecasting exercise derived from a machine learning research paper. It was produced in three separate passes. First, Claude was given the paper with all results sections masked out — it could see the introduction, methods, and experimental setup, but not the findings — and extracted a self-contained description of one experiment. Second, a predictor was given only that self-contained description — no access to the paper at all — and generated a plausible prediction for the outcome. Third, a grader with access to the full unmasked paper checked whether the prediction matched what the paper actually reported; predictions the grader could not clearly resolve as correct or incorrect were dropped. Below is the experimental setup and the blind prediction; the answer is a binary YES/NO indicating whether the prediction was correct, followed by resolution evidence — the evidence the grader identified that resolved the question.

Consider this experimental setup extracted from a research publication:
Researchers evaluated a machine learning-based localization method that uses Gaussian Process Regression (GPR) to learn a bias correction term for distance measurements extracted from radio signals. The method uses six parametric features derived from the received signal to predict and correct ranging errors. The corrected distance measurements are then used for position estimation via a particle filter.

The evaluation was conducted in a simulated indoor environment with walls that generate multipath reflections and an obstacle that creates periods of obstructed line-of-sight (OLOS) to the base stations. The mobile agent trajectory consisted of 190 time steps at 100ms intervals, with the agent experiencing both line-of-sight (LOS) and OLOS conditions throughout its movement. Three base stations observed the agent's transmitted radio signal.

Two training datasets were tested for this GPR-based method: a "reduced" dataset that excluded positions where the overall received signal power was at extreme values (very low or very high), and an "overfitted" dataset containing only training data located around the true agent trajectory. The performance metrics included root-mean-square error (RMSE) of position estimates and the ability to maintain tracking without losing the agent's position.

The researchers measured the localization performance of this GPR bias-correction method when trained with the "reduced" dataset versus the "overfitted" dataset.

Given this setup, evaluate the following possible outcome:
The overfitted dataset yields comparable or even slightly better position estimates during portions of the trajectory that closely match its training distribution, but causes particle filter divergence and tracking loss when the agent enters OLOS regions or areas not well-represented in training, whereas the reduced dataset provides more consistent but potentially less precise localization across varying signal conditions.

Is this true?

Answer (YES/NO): NO